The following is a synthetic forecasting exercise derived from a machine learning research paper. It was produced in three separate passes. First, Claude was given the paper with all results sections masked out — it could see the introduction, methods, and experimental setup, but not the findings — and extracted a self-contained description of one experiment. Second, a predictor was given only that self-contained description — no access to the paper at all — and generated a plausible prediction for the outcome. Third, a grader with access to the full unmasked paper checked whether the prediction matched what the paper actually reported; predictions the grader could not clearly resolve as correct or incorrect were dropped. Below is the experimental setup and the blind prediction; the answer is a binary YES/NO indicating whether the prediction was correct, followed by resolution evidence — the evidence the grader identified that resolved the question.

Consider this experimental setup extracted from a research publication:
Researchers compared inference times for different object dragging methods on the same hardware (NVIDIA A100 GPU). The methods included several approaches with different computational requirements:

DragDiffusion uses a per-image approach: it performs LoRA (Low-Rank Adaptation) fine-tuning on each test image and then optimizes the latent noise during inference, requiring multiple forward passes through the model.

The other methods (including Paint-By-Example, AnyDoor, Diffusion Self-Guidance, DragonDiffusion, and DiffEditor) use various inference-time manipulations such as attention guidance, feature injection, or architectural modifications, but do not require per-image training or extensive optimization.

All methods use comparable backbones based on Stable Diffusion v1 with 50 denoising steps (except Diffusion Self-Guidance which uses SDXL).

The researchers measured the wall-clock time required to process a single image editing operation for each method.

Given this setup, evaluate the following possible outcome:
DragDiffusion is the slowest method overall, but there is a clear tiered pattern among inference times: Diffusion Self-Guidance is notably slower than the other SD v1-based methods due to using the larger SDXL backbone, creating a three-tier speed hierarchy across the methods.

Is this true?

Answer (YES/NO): NO